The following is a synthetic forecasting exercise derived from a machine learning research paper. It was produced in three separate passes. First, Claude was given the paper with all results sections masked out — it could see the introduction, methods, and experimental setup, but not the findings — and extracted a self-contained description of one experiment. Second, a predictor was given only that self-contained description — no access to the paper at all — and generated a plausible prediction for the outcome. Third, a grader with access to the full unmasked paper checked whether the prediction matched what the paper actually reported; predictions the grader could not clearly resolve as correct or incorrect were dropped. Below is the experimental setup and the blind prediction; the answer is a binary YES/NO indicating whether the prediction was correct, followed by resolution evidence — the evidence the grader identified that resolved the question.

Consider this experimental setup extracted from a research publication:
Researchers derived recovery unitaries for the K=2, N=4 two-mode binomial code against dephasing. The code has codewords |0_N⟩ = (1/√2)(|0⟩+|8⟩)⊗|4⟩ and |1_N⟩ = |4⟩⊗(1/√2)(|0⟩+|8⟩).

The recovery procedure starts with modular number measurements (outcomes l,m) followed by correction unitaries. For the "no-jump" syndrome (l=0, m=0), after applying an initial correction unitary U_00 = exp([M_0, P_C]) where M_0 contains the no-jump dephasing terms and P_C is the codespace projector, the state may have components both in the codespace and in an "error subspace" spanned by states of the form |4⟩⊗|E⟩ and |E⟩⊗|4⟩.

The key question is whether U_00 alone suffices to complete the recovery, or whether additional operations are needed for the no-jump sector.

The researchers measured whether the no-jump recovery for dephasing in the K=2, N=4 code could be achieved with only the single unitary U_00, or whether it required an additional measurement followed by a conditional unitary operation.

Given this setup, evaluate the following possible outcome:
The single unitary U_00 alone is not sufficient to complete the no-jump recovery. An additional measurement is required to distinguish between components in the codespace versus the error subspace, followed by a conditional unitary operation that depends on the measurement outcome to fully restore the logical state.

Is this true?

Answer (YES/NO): YES